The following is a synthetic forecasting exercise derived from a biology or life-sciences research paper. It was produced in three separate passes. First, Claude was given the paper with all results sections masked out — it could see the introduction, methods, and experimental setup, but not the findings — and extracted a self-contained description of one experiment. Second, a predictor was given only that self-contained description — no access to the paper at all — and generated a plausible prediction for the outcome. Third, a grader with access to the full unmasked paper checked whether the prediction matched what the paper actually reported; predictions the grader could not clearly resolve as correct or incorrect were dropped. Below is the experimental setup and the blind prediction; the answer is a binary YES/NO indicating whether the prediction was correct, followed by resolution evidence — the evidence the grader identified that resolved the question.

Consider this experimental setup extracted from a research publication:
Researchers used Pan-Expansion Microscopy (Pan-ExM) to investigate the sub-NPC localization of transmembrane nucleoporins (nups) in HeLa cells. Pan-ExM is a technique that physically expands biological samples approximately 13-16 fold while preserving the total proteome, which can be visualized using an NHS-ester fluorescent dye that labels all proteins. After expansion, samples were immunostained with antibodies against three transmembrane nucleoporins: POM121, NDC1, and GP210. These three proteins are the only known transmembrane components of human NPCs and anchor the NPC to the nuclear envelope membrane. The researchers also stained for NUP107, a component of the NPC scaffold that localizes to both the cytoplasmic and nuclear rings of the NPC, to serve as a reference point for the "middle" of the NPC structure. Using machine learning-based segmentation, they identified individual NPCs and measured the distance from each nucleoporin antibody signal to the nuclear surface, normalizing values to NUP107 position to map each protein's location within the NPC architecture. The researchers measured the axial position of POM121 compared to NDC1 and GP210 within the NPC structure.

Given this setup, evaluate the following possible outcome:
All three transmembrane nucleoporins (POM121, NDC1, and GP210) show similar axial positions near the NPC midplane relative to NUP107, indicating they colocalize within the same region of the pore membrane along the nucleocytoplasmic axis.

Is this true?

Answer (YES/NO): NO